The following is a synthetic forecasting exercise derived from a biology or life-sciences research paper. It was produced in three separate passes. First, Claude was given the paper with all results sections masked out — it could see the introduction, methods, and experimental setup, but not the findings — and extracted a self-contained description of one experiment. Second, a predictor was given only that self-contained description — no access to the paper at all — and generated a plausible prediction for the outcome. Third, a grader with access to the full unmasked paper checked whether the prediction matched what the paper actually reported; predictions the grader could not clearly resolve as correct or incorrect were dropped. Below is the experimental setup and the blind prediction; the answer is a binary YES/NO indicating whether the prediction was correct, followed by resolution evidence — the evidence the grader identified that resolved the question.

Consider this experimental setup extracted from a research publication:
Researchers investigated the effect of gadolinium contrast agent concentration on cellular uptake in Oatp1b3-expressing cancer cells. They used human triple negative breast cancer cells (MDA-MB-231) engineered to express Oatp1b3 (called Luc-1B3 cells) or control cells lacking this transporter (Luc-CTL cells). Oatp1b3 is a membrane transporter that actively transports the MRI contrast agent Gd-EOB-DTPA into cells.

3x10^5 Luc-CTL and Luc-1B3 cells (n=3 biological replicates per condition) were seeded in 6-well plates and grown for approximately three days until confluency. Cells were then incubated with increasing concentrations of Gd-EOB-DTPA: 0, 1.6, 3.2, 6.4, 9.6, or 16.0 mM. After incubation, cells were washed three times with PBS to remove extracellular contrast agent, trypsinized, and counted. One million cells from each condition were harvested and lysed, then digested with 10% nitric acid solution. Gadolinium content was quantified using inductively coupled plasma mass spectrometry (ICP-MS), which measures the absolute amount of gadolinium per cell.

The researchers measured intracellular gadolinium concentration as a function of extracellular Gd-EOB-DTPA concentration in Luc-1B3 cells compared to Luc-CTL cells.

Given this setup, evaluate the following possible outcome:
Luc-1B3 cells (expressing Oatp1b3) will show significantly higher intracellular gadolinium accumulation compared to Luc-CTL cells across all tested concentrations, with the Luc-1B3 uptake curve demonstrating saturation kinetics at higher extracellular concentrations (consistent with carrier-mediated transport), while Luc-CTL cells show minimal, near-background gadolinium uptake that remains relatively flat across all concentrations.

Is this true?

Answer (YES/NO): YES